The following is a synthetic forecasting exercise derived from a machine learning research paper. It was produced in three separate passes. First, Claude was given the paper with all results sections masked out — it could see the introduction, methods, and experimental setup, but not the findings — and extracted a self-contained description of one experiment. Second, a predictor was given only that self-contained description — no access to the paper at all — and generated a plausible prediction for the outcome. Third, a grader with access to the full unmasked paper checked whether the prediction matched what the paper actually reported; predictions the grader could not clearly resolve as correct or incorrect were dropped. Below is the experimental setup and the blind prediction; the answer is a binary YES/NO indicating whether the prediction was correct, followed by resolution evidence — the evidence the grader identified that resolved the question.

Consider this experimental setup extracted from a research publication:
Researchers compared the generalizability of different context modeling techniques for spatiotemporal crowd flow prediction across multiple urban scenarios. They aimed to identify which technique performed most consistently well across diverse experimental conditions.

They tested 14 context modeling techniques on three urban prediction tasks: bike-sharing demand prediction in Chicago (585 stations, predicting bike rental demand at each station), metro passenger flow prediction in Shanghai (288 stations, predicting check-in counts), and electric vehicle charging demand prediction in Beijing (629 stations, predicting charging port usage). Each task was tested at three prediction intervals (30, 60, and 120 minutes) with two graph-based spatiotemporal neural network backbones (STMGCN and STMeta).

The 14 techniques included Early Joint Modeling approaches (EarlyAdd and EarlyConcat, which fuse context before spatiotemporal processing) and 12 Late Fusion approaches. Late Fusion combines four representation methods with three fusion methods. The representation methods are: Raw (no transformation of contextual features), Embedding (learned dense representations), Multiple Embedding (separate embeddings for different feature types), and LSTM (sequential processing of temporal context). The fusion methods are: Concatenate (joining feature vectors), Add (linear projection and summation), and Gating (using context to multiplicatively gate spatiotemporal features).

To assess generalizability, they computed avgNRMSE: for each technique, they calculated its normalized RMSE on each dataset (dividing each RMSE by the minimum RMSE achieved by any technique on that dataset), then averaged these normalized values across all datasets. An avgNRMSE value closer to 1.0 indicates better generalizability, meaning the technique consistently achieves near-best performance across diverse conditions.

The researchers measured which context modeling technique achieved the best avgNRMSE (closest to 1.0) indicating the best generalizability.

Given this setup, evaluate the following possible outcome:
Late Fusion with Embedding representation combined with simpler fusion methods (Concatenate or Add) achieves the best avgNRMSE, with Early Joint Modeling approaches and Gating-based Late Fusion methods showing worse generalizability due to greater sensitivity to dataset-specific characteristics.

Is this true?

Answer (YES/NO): NO